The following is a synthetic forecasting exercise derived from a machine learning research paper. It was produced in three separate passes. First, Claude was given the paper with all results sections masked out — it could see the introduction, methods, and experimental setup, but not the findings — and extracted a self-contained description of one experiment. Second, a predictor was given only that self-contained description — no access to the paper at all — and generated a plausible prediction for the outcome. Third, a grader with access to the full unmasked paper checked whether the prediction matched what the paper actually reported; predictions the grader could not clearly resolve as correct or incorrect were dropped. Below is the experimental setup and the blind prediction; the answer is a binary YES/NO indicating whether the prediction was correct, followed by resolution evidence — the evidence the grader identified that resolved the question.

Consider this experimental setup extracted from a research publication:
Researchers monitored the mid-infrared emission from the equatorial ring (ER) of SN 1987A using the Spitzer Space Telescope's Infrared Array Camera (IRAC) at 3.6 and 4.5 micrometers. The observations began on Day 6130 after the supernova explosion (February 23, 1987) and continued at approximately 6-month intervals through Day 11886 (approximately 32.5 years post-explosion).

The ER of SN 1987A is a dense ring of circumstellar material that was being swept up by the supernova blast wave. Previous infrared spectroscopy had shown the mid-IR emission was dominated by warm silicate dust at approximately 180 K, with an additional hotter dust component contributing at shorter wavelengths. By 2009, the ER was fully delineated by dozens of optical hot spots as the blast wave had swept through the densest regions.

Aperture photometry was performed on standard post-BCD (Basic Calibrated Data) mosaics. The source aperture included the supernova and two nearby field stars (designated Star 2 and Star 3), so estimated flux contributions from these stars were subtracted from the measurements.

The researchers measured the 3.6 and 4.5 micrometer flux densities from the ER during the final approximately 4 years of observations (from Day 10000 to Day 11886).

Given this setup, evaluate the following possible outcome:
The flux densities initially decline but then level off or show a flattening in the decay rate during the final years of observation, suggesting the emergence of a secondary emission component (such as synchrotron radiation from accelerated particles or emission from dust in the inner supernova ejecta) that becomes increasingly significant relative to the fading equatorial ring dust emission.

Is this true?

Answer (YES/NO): NO